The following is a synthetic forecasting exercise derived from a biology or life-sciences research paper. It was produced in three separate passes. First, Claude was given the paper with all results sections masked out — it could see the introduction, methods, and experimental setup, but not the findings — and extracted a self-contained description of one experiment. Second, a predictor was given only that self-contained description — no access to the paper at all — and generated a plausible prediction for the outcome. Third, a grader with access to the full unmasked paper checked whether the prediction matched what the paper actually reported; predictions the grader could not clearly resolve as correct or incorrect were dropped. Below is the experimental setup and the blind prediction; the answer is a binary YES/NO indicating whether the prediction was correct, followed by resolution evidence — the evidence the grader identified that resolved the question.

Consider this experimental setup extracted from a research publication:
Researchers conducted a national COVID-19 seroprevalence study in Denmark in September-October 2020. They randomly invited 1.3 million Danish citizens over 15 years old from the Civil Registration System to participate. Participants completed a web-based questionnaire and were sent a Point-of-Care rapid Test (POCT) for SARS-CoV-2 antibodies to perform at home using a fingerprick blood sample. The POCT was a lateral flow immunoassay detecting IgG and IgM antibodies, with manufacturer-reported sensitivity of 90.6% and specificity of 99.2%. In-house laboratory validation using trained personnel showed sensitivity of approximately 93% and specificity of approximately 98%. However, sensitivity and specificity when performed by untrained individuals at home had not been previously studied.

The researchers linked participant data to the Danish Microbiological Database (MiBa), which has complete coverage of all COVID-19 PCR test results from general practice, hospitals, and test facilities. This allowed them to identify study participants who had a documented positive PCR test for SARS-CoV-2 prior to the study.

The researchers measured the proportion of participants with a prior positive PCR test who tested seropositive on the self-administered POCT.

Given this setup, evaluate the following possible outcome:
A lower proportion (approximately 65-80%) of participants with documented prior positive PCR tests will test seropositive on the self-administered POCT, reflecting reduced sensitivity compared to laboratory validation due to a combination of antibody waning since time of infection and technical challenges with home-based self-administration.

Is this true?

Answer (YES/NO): NO